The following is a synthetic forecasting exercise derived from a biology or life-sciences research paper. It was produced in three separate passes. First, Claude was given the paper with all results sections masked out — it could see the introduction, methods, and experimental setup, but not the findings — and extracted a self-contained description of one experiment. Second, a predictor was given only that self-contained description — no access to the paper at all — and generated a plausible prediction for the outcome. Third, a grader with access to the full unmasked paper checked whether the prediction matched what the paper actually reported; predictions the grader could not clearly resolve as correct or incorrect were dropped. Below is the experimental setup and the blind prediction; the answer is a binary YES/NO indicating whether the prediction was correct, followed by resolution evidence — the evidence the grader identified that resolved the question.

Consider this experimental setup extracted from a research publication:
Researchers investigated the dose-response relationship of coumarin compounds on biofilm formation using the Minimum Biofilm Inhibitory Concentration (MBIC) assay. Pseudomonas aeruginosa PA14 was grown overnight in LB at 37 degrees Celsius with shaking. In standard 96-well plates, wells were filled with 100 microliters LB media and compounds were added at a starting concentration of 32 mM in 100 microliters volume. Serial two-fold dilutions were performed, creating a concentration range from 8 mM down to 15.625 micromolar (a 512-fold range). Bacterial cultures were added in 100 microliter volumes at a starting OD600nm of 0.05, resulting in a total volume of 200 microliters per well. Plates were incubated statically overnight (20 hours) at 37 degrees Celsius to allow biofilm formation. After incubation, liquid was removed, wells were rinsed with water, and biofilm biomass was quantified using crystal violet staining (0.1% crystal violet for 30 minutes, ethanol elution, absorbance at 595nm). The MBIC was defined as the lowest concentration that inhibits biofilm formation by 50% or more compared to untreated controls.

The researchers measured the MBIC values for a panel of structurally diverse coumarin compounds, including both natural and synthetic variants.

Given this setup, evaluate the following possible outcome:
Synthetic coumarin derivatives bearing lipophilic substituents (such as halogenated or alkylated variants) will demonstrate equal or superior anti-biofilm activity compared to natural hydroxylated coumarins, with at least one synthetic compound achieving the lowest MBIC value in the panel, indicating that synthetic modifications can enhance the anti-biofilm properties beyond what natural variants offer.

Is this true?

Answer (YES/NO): NO